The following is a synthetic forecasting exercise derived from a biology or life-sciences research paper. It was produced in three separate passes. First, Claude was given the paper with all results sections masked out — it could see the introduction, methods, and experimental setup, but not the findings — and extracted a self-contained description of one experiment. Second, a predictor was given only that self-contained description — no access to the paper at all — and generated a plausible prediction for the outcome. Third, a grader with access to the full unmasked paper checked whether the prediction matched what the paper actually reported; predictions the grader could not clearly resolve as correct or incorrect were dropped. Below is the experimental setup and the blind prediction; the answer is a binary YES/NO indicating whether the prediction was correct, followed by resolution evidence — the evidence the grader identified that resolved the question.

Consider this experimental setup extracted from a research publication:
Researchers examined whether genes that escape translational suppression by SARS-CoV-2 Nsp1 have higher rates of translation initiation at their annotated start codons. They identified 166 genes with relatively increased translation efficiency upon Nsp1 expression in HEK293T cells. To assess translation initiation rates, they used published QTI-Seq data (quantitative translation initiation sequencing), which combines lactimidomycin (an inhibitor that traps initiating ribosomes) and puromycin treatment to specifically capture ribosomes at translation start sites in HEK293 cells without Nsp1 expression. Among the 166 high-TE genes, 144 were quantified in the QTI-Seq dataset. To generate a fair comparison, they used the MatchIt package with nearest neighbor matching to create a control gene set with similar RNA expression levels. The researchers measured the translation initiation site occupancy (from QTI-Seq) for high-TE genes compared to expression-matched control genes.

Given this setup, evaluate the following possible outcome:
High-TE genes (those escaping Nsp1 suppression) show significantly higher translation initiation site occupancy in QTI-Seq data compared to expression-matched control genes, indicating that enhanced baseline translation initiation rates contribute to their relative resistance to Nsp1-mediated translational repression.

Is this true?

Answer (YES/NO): YES